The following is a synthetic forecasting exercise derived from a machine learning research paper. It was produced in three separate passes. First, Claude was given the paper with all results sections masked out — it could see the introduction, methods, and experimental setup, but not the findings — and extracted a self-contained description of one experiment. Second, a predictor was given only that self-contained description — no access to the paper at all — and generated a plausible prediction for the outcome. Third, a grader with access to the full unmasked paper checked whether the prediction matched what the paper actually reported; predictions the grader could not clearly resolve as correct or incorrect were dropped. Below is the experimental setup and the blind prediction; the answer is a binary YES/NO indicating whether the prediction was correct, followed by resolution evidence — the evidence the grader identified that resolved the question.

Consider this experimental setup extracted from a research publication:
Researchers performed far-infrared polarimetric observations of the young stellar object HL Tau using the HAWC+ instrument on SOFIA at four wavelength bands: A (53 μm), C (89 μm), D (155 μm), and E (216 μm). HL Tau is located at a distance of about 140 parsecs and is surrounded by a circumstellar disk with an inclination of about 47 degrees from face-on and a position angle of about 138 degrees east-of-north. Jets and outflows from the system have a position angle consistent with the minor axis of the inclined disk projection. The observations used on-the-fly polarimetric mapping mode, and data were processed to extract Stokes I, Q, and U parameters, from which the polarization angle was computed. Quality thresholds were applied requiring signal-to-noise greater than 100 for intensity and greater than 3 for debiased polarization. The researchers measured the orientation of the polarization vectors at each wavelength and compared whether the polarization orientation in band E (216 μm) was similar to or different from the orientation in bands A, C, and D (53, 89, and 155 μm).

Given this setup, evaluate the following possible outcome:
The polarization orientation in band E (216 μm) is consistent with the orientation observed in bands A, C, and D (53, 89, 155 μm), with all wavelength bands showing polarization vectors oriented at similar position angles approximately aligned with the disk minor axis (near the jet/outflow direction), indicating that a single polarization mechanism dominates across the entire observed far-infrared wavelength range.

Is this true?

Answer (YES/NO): NO